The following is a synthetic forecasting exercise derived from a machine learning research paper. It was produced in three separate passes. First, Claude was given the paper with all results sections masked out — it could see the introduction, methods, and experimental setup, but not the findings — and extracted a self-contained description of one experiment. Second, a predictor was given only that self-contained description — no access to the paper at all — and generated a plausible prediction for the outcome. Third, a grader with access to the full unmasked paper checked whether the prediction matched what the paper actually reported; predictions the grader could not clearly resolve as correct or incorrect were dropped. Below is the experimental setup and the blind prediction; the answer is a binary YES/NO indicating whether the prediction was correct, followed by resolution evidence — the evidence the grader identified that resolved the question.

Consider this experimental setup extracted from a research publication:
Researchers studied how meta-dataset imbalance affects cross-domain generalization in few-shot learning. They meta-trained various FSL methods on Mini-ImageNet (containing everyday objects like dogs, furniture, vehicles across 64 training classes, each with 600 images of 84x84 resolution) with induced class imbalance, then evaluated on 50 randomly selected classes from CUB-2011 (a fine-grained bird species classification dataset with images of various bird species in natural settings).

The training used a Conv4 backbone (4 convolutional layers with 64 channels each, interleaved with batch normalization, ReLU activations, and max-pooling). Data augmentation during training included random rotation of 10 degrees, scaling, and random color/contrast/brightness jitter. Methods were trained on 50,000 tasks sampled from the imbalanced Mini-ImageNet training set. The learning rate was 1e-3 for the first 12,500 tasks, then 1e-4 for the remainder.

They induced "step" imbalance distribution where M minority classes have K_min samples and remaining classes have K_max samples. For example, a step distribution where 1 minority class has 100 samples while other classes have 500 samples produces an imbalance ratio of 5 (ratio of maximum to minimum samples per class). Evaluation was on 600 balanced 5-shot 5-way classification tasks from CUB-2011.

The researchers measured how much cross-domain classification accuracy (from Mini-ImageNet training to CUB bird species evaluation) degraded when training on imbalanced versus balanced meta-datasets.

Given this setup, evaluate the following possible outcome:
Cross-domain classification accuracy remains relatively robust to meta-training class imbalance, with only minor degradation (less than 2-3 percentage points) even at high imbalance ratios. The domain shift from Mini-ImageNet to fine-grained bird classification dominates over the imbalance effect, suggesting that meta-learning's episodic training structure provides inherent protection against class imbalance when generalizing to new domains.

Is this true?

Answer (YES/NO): YES